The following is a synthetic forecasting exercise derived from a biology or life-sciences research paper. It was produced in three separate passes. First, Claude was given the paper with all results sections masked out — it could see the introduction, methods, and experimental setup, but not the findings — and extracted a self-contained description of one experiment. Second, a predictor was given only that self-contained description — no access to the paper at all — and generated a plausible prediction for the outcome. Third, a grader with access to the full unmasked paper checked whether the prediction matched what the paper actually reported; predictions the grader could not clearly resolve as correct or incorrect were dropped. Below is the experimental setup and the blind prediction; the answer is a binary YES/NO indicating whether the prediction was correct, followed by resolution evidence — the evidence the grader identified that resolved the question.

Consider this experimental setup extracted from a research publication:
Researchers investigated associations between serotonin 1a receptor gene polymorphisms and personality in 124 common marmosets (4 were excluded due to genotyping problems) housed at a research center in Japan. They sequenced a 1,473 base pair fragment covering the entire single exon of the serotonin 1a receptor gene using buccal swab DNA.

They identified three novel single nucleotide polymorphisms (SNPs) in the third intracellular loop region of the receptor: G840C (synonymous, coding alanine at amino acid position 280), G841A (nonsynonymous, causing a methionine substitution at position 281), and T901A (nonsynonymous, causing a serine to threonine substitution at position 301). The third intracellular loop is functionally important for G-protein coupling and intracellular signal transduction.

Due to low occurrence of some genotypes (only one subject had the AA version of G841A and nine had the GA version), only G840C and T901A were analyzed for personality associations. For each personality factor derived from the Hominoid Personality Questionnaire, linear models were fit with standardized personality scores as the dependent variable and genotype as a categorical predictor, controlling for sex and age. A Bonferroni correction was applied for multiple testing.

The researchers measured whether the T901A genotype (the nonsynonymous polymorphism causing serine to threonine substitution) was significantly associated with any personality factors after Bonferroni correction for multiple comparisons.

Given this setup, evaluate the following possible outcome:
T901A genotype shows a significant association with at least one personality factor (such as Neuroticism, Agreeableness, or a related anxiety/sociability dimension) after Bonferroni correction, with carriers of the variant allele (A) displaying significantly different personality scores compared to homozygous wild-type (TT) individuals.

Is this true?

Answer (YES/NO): NO